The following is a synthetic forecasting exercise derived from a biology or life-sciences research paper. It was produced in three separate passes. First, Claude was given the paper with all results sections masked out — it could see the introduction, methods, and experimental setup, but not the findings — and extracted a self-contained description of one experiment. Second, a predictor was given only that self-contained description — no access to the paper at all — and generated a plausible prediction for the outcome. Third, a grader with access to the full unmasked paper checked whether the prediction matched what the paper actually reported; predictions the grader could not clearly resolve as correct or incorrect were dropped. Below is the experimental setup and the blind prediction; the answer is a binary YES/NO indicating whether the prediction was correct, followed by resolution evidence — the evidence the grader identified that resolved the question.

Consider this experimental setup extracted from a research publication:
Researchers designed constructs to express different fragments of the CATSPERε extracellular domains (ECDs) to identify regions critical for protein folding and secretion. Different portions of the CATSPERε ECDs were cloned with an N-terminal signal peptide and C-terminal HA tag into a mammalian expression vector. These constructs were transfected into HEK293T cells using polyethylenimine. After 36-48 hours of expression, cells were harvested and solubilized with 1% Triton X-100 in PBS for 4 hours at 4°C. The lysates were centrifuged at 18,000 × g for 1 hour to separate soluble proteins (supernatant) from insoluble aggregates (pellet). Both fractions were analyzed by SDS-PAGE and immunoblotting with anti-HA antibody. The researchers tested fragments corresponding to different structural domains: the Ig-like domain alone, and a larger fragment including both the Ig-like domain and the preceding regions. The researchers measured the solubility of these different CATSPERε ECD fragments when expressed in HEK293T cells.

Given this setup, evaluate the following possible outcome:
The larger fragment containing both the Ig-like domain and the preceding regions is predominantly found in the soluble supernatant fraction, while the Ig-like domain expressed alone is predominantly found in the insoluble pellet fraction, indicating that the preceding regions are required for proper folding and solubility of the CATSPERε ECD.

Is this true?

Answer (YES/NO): NO